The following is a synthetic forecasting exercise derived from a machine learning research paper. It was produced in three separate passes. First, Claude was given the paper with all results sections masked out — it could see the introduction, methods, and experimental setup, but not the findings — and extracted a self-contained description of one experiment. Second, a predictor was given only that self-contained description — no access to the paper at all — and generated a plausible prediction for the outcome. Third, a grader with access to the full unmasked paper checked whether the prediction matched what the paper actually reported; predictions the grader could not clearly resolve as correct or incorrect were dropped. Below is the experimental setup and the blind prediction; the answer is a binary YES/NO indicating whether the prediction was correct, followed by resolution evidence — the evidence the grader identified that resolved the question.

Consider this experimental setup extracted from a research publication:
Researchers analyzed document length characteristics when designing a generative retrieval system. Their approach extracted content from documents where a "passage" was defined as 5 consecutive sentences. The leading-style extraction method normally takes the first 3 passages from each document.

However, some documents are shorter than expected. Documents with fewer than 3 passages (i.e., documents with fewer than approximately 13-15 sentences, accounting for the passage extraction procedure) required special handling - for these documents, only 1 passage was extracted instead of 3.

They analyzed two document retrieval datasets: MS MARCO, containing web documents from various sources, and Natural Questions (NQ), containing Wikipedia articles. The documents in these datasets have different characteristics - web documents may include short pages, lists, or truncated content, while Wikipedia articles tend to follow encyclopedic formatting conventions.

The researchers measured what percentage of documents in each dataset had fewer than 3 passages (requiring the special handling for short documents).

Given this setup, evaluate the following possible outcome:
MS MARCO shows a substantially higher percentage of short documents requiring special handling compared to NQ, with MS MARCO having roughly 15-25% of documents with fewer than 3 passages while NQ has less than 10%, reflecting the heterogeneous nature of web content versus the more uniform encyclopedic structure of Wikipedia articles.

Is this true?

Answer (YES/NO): NO